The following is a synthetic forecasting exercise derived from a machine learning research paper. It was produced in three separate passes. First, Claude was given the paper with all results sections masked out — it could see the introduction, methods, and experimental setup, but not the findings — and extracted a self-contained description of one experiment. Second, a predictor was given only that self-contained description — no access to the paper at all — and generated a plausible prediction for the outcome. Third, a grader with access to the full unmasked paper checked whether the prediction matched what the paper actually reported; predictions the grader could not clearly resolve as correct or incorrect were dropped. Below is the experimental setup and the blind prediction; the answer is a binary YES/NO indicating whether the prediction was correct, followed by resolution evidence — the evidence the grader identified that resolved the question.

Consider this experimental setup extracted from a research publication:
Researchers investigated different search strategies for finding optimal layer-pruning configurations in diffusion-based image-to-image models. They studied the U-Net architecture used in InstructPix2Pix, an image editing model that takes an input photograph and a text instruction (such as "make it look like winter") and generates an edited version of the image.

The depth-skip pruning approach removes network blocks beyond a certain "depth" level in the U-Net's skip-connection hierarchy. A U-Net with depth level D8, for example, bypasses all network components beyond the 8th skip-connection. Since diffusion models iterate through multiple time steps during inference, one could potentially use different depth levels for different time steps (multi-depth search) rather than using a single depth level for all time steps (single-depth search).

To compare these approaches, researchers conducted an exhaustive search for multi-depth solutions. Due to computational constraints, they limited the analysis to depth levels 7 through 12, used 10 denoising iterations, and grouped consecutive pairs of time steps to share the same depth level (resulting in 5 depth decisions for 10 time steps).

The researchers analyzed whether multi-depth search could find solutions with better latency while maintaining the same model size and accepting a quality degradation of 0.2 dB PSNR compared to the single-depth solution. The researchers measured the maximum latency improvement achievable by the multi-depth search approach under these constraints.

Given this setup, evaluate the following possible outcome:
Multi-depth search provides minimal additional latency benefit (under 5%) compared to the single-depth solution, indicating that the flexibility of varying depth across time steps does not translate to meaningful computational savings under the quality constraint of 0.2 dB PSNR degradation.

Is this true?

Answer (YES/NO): YES